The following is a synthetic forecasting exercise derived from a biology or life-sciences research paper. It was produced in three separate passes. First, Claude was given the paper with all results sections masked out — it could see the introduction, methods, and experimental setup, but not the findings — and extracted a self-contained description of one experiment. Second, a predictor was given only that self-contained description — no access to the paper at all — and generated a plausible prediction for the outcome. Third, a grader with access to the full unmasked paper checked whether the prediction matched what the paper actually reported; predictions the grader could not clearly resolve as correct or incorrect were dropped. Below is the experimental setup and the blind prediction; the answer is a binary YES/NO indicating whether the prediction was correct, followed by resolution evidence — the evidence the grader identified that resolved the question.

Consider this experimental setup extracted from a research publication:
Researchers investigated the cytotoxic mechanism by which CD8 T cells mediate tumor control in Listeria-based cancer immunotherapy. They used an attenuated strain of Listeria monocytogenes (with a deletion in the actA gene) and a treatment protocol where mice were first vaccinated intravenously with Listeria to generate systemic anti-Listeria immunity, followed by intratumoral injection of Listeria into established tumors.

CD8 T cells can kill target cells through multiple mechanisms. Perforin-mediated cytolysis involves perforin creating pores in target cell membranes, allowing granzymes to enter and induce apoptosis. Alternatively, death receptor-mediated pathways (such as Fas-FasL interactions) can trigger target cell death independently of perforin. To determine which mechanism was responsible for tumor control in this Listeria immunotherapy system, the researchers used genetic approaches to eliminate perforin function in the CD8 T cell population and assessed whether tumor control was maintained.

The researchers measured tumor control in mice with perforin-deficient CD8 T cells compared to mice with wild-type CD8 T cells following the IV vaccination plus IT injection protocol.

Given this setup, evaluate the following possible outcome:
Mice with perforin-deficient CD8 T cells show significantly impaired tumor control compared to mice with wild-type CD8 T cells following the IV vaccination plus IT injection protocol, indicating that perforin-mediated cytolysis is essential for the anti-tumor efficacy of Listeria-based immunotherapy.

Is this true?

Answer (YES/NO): YES